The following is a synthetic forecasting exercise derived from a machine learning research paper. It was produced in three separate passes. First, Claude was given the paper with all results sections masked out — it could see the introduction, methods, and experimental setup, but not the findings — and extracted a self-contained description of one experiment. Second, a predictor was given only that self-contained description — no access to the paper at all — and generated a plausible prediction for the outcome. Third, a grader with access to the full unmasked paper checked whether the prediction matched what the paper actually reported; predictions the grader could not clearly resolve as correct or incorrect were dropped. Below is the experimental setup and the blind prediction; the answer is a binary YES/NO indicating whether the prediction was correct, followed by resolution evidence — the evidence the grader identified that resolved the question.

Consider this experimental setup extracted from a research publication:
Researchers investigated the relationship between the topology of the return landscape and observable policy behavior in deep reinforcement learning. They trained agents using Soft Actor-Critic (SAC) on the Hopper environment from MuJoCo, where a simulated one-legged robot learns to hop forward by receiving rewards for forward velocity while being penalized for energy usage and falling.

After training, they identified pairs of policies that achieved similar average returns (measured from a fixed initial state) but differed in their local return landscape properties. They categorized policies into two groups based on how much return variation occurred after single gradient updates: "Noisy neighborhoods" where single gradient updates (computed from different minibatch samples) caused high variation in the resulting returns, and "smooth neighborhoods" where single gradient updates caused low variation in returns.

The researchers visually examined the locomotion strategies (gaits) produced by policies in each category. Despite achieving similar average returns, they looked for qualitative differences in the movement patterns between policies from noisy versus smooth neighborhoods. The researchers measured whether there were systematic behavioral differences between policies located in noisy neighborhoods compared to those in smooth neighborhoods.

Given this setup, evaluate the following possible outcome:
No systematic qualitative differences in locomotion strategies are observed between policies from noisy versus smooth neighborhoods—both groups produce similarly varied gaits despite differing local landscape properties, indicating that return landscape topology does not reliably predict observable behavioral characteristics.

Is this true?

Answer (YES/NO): NO